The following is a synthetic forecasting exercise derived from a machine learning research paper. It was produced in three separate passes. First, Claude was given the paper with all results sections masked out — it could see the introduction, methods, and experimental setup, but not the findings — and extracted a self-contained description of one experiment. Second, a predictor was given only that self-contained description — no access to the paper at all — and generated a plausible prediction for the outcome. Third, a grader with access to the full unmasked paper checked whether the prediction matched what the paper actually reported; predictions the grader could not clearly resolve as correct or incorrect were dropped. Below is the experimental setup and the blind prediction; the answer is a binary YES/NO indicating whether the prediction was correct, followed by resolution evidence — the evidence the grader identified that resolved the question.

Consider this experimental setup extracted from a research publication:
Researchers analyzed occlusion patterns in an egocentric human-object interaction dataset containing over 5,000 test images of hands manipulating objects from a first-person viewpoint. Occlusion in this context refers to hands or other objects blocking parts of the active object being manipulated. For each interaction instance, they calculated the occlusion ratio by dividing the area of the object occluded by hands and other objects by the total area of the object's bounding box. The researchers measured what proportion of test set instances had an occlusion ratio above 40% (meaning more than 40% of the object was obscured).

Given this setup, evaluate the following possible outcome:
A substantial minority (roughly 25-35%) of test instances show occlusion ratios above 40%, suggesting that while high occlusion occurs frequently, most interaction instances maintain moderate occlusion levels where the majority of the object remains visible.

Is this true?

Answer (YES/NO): NO